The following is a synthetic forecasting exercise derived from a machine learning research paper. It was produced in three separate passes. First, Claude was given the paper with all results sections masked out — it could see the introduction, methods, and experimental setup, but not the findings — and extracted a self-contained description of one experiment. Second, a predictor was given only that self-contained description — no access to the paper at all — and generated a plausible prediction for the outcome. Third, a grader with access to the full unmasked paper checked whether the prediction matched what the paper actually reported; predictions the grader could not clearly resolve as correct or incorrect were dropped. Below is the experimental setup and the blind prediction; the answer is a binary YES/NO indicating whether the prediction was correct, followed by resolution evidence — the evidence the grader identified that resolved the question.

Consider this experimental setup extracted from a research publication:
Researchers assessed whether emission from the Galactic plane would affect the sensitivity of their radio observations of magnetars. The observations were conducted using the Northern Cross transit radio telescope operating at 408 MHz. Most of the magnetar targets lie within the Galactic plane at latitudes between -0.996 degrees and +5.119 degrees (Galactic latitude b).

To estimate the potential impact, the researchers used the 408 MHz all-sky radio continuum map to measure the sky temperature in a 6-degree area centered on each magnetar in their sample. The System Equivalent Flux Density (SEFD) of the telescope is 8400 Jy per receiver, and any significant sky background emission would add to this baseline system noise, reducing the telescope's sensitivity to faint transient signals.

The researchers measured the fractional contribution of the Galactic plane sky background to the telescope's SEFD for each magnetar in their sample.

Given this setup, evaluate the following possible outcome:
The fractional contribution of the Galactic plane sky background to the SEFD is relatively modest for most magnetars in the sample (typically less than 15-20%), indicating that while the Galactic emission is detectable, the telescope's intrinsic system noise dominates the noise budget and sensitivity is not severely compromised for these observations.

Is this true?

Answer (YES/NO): NO